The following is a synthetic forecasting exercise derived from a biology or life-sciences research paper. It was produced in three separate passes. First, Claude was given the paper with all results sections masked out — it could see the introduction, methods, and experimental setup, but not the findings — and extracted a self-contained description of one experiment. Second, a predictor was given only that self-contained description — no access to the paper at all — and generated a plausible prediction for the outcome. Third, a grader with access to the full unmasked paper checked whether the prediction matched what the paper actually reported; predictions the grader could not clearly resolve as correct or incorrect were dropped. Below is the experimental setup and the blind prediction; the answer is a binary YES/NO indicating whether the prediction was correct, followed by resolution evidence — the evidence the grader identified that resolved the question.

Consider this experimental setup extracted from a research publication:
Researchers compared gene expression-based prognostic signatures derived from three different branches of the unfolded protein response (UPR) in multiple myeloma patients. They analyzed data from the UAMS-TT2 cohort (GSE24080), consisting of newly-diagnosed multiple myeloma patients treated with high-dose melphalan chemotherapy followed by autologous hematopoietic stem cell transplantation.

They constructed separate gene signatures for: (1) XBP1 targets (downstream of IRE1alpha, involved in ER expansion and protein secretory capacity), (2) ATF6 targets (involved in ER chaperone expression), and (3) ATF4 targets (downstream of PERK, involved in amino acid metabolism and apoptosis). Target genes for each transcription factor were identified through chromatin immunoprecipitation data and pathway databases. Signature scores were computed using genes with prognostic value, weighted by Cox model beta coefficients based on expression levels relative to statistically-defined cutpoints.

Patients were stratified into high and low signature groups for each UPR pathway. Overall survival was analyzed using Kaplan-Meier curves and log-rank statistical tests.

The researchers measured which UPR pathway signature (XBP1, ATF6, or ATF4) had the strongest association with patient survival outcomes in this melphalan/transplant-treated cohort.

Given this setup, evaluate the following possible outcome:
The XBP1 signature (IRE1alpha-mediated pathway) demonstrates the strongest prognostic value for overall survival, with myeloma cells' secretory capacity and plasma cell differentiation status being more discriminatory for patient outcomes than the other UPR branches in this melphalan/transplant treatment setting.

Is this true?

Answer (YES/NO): NO